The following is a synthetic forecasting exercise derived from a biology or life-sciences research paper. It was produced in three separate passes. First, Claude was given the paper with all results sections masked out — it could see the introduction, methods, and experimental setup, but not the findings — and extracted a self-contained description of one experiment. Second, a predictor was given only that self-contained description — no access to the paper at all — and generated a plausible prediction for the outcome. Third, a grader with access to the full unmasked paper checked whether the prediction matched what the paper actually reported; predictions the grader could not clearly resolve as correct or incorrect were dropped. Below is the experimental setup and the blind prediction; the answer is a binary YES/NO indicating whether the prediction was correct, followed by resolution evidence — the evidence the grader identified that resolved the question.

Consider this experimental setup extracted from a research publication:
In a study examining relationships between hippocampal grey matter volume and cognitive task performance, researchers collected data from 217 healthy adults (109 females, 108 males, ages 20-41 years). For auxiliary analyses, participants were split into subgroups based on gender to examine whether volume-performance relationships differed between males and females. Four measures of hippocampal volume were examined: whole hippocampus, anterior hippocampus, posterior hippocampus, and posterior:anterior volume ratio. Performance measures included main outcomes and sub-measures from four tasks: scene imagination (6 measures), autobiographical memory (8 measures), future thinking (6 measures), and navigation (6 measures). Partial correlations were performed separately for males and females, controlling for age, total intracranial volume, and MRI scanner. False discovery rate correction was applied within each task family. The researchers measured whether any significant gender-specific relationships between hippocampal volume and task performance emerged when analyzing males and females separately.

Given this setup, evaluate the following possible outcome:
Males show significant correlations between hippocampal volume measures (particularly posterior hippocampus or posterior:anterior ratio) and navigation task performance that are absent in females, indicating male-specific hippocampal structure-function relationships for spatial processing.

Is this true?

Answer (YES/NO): NO